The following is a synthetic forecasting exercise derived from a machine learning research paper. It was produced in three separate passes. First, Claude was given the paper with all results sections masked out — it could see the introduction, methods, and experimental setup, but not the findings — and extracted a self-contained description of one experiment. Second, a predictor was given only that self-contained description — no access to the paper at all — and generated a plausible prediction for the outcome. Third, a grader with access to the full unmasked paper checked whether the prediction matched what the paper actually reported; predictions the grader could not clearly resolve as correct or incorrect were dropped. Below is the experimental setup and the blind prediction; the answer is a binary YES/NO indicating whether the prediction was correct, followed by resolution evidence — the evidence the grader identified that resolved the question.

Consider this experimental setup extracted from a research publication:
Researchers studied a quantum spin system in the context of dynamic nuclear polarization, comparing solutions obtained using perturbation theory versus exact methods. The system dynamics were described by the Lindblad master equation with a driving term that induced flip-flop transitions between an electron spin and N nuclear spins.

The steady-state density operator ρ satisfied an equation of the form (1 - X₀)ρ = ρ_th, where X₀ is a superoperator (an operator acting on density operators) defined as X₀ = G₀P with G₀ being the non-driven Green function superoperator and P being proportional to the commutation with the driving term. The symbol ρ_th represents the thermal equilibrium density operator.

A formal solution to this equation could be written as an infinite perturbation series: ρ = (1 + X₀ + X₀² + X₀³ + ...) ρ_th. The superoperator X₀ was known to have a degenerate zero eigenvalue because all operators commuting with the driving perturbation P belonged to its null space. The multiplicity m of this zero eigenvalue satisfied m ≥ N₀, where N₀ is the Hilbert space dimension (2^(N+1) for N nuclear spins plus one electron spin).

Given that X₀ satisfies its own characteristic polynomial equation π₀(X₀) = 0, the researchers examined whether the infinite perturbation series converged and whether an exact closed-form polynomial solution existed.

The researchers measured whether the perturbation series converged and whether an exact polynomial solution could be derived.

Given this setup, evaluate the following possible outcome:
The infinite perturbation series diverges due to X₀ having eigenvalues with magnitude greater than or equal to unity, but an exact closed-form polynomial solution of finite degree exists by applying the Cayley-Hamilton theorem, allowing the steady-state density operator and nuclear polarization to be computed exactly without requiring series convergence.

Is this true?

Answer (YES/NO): YES